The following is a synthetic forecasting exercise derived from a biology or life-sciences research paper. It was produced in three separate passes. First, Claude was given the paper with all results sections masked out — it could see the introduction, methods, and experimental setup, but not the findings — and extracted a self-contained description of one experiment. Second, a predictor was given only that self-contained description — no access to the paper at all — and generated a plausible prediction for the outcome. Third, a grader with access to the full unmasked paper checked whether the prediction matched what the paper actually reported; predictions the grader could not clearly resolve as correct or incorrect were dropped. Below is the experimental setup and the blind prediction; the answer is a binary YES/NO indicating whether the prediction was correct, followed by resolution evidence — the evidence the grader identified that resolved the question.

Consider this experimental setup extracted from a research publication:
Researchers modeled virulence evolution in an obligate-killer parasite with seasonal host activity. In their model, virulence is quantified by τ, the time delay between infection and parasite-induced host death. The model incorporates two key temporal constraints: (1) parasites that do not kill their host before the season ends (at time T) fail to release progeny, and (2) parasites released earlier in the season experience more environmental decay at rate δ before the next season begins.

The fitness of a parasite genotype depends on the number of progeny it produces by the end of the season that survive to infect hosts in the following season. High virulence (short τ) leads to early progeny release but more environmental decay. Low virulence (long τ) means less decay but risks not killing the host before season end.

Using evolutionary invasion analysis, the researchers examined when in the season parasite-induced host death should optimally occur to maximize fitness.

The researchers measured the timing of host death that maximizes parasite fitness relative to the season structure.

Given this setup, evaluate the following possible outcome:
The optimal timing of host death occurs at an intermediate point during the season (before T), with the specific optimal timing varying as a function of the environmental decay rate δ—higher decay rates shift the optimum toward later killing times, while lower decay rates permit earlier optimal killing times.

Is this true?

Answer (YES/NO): NO